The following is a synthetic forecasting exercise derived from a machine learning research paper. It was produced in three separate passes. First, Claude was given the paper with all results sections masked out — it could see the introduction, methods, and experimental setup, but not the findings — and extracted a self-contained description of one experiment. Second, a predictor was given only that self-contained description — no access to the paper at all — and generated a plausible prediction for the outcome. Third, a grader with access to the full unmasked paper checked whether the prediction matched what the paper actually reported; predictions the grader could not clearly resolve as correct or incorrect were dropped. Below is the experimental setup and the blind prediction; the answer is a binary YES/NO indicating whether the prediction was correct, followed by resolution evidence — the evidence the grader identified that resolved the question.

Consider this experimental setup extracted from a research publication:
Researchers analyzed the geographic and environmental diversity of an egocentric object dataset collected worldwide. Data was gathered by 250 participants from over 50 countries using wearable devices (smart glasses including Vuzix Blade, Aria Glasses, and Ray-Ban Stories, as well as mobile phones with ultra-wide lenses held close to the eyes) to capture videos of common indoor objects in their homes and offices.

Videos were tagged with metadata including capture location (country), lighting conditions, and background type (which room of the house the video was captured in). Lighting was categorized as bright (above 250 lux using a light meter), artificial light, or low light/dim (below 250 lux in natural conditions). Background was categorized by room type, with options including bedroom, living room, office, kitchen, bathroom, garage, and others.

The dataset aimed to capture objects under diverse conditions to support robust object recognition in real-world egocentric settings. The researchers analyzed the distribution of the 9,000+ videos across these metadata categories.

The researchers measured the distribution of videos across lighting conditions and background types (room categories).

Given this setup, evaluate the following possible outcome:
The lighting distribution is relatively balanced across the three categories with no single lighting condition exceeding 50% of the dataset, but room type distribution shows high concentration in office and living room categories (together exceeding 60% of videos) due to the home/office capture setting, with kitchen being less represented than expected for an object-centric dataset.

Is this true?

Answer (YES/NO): NO